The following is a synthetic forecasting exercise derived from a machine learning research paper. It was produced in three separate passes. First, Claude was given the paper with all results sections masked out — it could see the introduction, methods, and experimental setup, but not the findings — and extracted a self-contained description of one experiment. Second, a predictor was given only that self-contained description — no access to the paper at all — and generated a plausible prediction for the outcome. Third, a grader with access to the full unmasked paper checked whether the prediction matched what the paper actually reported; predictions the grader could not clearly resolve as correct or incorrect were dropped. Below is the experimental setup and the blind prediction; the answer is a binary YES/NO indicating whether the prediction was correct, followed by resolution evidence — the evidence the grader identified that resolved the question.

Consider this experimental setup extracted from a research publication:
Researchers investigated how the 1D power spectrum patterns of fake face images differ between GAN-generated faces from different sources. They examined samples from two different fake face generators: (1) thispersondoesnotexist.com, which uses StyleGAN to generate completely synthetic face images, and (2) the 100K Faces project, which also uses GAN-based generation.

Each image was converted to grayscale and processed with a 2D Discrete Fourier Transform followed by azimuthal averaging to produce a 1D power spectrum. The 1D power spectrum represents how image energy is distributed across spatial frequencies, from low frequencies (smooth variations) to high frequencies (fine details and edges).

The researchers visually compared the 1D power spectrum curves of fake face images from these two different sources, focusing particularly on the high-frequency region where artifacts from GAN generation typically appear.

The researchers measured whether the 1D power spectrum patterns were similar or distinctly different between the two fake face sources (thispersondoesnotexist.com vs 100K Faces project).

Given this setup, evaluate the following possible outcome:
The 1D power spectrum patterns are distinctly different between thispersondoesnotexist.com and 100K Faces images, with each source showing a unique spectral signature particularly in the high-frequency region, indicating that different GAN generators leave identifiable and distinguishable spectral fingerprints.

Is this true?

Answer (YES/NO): NO